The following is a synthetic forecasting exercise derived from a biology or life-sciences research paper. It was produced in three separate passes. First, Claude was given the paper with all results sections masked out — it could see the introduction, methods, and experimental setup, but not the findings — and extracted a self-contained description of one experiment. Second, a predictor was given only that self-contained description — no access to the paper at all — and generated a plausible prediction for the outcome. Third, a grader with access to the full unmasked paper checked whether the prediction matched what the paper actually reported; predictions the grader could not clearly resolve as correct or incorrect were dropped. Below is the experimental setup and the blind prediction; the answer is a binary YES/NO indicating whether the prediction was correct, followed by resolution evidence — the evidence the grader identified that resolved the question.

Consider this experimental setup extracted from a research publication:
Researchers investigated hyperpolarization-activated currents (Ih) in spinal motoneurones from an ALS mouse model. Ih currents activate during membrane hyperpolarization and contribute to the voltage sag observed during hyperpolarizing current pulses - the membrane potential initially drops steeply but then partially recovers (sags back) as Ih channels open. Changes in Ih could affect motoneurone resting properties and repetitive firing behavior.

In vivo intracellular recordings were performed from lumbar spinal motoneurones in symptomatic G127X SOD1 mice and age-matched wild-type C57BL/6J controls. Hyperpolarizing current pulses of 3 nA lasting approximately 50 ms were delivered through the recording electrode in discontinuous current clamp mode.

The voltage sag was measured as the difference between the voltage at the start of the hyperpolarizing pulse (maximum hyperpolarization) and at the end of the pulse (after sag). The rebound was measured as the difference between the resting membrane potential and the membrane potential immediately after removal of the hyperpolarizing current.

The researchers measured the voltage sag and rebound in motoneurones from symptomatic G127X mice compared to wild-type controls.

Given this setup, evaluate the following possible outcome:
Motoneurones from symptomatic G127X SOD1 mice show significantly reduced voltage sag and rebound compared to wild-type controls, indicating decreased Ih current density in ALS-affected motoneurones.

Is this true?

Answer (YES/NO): NO